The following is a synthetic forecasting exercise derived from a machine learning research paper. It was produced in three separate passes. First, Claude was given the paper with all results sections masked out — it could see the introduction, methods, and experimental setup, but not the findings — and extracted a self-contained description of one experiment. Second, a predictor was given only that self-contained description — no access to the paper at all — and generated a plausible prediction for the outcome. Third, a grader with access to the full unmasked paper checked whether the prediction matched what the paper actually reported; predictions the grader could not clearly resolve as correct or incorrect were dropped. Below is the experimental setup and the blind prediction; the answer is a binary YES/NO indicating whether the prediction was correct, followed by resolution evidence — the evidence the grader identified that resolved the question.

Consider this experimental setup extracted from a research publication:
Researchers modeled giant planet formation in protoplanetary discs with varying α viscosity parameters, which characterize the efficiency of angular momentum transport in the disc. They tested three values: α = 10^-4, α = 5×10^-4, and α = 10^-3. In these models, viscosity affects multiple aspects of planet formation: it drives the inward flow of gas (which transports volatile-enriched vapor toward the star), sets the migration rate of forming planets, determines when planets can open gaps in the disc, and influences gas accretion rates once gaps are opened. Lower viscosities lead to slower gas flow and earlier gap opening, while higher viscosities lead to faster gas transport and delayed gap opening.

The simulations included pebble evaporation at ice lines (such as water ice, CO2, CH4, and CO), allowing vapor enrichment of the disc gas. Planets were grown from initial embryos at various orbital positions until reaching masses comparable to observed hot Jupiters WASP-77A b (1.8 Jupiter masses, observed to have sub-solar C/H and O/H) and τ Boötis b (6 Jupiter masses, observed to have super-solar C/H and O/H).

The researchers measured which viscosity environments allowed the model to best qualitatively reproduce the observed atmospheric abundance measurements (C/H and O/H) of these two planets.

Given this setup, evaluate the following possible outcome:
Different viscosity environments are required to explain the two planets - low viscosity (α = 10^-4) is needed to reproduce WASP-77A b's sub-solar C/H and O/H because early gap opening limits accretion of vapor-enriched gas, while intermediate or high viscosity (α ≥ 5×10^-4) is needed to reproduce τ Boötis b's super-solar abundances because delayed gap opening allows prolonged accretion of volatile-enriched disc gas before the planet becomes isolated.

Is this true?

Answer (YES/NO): NO